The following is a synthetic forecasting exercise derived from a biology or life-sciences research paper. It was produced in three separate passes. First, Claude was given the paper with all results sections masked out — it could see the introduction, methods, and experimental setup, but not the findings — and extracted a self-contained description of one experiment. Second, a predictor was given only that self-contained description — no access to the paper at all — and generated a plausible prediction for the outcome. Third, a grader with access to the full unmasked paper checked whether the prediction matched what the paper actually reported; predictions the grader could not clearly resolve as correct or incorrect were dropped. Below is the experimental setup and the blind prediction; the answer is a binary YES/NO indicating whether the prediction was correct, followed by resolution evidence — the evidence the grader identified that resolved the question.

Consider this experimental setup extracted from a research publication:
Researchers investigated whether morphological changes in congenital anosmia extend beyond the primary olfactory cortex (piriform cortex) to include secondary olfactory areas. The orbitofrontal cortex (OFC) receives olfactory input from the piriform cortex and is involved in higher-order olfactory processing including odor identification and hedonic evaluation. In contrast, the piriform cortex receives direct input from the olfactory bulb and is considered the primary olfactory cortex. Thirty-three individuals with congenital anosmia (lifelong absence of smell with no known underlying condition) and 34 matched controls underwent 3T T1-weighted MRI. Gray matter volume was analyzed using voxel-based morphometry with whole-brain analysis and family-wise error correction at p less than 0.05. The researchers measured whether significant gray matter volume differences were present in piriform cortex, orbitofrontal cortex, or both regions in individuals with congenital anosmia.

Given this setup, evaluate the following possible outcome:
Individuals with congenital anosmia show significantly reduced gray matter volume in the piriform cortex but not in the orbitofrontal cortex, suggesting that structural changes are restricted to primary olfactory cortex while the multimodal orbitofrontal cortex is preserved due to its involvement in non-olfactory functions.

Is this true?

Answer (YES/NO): NO